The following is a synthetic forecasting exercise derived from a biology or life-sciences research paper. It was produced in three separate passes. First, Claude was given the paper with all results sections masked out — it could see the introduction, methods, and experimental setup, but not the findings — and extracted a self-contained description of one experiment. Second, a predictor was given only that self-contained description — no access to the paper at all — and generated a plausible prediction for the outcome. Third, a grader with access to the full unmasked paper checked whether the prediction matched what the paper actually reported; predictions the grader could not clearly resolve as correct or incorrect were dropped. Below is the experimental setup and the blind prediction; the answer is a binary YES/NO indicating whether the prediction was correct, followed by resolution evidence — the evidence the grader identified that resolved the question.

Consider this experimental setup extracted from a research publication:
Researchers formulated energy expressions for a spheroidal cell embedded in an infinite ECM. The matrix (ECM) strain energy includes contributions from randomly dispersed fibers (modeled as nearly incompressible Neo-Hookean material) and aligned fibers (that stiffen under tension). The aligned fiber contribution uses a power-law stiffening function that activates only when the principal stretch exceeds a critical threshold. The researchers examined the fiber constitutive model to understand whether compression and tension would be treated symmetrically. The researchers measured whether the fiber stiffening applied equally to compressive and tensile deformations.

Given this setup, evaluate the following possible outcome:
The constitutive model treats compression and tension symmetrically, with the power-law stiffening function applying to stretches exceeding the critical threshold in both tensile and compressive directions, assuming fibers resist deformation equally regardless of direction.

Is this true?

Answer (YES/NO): NO